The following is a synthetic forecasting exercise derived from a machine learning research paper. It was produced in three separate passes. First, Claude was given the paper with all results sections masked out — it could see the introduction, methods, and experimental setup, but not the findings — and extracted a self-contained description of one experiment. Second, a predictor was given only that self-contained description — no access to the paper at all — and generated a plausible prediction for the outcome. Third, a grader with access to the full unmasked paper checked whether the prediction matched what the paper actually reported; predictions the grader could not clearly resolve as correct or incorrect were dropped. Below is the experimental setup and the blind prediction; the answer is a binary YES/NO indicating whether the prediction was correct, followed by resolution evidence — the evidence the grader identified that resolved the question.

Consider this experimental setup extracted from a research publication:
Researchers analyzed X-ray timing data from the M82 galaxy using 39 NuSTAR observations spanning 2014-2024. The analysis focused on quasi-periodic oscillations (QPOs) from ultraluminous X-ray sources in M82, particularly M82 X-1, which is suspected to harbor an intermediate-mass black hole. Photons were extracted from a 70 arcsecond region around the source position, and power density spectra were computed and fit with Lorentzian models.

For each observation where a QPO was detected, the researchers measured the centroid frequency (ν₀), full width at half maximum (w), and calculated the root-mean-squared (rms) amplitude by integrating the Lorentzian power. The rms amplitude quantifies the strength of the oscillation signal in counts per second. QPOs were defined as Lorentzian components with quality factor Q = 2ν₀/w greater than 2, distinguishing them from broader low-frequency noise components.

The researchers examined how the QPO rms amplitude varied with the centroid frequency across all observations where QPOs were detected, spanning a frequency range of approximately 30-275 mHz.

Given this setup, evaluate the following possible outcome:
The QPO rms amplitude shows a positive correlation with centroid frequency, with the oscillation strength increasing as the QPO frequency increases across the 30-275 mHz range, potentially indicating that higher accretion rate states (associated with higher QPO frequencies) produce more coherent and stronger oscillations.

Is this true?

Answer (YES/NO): NO